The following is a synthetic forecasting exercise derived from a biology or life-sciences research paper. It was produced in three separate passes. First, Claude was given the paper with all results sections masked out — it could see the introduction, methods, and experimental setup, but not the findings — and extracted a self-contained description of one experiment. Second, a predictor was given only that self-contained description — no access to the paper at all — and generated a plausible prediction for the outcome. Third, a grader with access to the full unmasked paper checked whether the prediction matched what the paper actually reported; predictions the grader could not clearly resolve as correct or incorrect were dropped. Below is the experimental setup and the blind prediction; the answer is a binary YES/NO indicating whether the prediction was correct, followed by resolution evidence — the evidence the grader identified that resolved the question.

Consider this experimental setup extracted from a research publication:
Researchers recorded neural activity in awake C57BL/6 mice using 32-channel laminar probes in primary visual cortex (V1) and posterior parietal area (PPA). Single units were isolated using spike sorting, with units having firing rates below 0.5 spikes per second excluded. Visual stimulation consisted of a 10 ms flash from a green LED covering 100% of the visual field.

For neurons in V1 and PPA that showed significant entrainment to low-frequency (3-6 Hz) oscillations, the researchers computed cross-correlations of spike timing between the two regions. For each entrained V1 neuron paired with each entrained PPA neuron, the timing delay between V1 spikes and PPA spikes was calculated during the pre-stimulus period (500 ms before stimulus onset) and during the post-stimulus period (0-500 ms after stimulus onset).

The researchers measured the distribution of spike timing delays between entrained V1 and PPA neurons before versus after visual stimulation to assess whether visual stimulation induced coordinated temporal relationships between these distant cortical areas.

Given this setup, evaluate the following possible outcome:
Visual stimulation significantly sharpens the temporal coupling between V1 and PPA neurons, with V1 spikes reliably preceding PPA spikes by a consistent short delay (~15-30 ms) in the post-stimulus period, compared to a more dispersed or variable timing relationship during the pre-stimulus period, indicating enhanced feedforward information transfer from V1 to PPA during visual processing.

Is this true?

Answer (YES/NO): NO